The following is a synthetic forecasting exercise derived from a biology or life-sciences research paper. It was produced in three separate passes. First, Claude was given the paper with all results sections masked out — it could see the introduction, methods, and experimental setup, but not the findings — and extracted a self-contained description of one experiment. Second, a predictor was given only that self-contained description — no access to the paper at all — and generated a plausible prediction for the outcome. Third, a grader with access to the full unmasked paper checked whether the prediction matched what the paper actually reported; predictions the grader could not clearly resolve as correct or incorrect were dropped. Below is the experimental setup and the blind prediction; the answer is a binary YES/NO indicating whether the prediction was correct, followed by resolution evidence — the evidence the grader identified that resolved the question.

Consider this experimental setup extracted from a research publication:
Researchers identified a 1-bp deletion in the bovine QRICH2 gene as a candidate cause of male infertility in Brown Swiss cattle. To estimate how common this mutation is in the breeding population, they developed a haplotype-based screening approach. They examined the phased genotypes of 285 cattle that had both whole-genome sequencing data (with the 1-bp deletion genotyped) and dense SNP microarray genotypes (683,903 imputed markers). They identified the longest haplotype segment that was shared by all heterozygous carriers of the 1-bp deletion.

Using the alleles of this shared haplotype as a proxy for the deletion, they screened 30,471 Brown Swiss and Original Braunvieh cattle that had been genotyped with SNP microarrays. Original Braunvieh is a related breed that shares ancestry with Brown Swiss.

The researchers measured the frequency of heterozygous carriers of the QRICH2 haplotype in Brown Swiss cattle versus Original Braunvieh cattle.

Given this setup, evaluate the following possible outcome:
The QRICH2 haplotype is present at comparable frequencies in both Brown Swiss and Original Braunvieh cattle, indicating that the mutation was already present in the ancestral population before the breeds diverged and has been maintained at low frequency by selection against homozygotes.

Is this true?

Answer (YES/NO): NO